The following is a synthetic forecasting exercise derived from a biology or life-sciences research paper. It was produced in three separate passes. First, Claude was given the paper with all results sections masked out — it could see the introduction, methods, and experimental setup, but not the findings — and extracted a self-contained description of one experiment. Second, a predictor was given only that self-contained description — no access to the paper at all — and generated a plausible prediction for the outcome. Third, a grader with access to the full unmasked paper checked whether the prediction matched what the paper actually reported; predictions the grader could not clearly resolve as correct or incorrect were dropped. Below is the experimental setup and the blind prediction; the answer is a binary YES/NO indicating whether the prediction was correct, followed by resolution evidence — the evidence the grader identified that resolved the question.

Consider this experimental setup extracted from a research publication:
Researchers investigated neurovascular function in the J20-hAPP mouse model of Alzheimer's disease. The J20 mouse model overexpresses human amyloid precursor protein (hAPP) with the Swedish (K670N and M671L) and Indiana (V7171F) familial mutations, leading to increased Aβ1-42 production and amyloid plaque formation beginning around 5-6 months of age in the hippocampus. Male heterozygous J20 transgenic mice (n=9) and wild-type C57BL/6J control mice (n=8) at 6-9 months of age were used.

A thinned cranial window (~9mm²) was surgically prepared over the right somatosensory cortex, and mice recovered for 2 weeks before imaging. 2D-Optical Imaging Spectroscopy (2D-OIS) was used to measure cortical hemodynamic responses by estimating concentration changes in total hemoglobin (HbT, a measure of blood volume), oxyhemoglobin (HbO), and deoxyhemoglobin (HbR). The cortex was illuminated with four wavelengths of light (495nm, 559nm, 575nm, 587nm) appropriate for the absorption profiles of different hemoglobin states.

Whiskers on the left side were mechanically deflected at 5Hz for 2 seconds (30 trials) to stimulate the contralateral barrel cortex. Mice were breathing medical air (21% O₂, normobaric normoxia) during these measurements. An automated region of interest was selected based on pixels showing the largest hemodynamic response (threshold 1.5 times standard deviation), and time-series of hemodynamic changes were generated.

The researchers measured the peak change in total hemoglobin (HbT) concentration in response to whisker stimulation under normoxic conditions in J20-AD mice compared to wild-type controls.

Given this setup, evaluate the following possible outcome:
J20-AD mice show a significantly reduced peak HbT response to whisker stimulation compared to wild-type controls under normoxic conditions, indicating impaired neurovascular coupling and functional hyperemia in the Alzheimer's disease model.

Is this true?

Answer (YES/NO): NO